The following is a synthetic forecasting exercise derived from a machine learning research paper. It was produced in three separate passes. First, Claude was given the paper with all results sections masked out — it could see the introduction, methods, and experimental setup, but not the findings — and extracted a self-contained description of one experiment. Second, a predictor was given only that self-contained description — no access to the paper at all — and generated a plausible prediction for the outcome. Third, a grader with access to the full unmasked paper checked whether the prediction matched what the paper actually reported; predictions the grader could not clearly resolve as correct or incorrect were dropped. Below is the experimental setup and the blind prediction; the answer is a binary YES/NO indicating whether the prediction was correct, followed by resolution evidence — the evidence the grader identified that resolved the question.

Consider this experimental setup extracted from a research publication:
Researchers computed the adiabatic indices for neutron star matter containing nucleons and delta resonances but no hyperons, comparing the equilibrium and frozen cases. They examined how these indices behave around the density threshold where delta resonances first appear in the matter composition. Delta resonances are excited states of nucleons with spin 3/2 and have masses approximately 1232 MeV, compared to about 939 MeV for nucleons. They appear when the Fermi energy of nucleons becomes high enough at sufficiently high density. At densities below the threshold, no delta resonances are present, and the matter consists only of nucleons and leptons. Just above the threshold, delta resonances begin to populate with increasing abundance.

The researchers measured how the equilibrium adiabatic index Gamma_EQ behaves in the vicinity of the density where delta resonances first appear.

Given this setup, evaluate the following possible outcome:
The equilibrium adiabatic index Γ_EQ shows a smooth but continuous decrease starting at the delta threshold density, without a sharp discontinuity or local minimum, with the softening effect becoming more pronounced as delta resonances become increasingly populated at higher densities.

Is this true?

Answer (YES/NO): NO